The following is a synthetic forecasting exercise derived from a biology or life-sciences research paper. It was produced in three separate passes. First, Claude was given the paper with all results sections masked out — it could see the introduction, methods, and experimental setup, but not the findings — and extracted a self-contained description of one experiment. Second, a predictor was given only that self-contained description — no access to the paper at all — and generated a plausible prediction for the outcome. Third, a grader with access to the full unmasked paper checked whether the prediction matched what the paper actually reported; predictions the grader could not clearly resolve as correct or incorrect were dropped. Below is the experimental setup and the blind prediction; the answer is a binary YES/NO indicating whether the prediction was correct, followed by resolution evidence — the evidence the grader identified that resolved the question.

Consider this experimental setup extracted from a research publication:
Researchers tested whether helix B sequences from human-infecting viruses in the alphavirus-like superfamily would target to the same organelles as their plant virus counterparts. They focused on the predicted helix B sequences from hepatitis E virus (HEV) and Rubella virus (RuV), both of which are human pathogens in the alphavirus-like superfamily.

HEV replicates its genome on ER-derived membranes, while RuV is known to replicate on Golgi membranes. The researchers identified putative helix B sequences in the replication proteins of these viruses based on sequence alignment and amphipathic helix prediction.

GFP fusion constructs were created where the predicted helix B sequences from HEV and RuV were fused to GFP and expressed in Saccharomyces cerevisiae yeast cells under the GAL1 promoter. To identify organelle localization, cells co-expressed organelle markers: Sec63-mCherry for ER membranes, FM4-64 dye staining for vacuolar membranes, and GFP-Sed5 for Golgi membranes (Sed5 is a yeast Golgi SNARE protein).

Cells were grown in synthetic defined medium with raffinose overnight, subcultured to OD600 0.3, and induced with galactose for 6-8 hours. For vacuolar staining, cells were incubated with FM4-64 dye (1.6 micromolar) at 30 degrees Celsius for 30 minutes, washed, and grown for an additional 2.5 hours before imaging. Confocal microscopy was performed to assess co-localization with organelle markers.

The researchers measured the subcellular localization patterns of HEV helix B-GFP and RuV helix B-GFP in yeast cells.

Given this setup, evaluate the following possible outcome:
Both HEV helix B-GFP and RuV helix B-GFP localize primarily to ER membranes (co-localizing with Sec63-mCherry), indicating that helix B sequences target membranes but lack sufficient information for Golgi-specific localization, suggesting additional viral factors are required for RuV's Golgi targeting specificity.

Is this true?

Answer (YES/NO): NO